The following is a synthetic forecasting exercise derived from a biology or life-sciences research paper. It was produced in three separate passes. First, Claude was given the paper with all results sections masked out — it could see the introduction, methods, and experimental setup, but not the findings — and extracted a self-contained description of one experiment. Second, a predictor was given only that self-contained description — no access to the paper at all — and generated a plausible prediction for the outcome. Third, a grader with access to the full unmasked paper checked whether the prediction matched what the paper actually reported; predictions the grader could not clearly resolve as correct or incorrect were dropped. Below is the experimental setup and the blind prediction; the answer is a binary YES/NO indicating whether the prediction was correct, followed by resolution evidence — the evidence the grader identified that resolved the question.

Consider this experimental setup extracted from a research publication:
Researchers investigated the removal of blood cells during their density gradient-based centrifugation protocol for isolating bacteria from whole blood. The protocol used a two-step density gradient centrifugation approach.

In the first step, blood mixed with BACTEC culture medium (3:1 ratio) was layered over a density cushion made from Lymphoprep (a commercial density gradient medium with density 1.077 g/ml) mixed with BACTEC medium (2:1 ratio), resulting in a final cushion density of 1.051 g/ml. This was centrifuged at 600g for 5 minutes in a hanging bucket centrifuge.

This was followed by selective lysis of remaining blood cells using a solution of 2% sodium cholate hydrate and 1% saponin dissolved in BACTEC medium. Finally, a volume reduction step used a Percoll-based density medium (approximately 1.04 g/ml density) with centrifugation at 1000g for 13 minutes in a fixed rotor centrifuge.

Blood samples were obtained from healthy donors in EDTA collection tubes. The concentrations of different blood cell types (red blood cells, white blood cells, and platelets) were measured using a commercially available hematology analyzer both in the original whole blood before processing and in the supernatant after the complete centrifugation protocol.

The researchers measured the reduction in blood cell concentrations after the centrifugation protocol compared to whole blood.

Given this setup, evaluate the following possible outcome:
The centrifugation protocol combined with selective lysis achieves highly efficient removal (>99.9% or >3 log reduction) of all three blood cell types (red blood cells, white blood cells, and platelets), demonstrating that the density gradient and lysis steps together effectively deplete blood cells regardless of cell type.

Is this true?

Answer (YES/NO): NO